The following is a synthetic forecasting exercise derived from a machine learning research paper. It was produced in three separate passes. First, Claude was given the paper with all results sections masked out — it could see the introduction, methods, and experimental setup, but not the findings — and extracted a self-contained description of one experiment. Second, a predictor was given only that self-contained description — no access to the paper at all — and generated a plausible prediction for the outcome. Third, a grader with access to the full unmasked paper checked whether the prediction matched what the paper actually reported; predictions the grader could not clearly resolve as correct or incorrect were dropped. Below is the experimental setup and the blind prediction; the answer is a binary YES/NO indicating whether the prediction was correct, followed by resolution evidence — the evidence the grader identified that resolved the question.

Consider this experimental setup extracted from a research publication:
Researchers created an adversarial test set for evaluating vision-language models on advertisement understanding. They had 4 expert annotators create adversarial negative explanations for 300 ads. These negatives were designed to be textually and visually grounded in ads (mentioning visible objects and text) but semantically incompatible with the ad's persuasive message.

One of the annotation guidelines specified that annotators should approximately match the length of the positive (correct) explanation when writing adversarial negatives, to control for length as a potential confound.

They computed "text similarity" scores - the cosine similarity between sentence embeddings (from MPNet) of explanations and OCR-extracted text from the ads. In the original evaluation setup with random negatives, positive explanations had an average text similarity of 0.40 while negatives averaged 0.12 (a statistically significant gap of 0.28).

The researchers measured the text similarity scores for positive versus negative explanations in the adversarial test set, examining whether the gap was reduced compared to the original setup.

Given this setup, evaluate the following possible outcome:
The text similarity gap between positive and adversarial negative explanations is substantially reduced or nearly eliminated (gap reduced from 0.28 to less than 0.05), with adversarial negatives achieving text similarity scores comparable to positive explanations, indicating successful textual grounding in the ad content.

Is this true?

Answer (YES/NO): YES